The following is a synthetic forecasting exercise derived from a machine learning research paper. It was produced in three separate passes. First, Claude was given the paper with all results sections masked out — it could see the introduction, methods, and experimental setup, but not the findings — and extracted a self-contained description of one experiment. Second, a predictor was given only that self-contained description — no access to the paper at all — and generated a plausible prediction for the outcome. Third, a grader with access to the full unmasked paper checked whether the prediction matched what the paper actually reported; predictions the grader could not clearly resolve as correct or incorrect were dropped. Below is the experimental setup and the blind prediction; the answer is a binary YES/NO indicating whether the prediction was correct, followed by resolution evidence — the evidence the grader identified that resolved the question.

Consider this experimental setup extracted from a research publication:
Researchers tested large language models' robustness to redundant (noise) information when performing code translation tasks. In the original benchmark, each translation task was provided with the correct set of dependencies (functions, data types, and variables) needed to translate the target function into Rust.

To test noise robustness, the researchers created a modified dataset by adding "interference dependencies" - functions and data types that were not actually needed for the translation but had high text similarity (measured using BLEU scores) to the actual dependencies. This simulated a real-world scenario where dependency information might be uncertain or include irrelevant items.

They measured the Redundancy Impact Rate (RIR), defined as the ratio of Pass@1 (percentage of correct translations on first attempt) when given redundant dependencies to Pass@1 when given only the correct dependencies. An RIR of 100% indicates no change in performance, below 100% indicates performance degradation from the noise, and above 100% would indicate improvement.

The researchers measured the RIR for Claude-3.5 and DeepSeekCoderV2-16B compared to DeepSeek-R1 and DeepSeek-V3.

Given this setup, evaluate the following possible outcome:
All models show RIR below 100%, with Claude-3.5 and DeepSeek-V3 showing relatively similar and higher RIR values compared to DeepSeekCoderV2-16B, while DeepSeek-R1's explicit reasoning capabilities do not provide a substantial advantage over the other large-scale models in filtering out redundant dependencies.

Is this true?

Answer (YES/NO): NO